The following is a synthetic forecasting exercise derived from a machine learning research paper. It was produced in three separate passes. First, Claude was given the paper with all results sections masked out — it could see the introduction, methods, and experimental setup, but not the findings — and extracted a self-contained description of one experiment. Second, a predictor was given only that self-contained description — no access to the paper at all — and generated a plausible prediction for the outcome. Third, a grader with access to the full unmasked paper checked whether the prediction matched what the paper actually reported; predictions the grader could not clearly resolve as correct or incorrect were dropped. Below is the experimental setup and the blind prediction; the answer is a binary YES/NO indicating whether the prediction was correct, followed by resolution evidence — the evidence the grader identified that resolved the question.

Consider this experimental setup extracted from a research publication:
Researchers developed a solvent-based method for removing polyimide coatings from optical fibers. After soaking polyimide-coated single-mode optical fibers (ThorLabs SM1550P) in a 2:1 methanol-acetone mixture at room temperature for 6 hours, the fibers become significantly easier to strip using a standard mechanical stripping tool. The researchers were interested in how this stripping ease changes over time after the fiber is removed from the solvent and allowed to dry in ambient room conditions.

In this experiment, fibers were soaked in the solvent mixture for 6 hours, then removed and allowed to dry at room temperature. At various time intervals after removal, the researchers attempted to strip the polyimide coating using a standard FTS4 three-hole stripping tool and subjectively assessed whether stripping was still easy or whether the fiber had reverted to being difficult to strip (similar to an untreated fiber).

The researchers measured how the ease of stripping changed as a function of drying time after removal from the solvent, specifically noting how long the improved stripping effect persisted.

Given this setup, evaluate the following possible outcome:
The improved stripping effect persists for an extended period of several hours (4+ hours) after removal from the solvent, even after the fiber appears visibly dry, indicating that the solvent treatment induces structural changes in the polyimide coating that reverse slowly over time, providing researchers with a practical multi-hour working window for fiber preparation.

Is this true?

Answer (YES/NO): NO